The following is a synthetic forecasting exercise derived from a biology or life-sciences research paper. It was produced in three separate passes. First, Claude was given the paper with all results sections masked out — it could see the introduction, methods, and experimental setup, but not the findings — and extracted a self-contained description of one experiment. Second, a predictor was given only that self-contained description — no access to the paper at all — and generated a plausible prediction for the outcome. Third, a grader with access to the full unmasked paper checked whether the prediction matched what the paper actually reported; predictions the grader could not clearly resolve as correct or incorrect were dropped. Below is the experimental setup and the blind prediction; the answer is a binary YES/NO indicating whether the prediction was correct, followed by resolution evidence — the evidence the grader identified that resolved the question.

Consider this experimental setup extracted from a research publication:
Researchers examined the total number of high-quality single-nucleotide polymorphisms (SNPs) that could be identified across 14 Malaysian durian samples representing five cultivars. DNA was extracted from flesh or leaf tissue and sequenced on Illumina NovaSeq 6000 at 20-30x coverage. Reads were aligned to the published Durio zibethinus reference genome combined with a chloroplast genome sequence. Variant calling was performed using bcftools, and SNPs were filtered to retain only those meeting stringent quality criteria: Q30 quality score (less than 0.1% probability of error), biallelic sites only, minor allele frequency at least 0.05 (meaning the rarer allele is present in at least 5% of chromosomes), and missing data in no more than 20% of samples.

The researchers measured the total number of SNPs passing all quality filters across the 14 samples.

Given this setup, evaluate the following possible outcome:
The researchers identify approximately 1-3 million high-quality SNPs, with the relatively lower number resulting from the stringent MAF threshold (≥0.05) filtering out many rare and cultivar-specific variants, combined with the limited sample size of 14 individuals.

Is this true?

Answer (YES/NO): NO